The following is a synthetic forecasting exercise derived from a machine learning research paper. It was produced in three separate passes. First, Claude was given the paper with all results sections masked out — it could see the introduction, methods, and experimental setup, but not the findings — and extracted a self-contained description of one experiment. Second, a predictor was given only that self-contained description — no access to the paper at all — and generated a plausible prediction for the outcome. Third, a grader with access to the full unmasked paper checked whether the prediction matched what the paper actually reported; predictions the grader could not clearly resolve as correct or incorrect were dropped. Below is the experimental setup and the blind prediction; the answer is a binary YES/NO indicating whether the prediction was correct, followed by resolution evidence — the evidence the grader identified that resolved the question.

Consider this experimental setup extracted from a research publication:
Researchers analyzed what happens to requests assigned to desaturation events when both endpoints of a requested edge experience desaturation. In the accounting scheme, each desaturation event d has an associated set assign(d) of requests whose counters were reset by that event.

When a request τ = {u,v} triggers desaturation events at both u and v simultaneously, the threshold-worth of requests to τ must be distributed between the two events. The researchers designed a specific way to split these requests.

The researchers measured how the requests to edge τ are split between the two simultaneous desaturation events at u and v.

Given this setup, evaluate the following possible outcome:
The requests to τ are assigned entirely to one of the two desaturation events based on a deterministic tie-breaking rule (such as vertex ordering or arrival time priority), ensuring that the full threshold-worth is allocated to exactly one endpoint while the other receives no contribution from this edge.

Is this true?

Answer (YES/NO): NO